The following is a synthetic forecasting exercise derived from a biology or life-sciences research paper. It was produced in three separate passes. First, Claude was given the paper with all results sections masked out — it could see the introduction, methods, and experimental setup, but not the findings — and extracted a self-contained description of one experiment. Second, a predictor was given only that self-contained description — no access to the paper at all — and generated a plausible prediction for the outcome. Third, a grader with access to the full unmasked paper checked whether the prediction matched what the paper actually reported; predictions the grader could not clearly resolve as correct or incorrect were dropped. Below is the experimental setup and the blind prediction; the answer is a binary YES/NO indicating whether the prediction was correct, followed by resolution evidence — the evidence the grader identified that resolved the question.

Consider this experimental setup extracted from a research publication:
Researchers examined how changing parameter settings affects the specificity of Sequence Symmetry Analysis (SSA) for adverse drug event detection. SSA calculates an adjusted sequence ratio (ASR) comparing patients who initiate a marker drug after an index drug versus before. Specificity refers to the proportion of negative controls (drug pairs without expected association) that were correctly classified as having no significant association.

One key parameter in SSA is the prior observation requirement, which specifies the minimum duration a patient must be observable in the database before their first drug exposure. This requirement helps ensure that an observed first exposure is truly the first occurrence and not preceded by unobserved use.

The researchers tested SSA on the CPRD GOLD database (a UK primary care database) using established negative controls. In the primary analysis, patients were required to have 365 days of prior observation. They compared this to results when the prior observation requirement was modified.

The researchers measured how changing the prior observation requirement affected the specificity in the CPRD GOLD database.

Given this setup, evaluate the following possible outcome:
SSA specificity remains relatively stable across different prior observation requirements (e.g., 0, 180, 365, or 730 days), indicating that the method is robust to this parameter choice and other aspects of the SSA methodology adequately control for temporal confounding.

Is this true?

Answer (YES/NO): NO